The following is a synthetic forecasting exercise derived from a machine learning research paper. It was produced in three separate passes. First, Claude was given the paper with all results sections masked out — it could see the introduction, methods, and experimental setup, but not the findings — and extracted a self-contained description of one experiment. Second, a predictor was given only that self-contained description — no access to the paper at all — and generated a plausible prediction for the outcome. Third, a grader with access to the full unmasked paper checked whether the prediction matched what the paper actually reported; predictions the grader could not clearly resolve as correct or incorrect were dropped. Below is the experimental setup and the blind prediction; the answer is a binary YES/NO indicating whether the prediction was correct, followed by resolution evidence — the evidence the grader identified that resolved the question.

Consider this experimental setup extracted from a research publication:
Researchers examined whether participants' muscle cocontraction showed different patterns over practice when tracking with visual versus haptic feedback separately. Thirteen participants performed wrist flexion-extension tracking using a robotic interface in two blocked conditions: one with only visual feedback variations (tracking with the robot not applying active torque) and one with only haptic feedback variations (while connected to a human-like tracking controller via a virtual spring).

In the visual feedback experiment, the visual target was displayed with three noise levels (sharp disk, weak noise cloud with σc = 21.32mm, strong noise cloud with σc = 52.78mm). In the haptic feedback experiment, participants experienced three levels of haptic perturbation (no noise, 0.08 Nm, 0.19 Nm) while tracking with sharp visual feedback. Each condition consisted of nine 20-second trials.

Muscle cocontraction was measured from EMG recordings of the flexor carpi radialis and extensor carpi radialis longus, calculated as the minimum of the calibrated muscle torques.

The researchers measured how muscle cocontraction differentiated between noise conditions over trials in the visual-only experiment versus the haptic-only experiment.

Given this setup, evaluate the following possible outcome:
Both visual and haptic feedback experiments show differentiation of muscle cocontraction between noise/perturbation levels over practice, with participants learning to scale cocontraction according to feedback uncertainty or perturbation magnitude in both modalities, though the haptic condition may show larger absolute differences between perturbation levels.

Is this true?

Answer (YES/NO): NO